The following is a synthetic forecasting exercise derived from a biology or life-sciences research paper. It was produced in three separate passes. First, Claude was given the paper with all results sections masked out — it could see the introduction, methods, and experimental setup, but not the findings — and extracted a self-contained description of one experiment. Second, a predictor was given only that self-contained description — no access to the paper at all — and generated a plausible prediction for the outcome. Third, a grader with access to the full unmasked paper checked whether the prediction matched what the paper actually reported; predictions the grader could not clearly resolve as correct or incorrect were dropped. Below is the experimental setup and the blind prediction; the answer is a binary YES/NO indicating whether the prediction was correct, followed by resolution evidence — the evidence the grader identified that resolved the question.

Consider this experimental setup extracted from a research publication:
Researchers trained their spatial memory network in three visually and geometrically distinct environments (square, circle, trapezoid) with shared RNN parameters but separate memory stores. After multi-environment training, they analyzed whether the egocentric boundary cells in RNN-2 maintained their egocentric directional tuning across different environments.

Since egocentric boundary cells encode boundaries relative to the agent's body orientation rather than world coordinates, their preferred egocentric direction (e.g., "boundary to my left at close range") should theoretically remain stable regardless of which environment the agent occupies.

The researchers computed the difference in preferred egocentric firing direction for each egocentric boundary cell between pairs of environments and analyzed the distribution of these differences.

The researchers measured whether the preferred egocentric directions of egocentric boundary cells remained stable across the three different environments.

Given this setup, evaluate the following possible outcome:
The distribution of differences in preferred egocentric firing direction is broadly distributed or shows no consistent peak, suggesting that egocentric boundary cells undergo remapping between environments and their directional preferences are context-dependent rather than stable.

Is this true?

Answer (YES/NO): NO